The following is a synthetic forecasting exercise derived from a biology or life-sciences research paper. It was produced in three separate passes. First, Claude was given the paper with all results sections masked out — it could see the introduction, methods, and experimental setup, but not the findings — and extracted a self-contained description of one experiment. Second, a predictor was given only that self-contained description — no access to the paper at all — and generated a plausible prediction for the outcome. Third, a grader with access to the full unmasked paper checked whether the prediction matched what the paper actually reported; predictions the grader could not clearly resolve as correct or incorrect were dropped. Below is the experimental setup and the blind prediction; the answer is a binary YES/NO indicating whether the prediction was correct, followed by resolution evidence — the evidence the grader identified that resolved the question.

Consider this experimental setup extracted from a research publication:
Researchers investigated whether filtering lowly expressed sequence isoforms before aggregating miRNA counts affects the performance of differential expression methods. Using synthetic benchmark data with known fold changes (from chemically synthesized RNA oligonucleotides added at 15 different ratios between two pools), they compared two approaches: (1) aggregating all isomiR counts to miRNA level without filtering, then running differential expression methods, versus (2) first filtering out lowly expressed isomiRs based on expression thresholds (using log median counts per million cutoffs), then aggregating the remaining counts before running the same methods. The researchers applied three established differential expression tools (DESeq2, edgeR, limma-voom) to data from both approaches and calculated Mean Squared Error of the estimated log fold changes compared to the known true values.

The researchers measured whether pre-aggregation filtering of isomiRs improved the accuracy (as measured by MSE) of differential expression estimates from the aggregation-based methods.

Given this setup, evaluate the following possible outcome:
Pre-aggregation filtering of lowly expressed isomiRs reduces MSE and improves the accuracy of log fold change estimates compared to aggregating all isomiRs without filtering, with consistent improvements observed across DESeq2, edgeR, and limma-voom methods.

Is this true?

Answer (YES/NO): NO